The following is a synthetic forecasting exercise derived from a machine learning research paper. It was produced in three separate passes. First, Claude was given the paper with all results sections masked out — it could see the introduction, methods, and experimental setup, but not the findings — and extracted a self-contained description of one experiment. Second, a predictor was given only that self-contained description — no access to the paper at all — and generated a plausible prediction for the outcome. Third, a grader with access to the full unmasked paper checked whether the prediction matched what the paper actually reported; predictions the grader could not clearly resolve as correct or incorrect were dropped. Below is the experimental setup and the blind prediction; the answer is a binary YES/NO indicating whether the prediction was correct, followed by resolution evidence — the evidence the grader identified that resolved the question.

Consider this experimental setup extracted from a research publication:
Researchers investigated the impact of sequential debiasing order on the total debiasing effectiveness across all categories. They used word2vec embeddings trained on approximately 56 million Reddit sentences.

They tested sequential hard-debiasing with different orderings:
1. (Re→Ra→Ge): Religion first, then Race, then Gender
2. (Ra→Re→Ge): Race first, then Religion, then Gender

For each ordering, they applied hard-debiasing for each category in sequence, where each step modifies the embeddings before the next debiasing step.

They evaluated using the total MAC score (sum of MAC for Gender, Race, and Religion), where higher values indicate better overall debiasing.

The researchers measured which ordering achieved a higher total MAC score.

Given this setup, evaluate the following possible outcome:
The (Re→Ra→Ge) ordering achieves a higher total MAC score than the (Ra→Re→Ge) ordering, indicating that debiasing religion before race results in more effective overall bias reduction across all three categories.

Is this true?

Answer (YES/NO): YES